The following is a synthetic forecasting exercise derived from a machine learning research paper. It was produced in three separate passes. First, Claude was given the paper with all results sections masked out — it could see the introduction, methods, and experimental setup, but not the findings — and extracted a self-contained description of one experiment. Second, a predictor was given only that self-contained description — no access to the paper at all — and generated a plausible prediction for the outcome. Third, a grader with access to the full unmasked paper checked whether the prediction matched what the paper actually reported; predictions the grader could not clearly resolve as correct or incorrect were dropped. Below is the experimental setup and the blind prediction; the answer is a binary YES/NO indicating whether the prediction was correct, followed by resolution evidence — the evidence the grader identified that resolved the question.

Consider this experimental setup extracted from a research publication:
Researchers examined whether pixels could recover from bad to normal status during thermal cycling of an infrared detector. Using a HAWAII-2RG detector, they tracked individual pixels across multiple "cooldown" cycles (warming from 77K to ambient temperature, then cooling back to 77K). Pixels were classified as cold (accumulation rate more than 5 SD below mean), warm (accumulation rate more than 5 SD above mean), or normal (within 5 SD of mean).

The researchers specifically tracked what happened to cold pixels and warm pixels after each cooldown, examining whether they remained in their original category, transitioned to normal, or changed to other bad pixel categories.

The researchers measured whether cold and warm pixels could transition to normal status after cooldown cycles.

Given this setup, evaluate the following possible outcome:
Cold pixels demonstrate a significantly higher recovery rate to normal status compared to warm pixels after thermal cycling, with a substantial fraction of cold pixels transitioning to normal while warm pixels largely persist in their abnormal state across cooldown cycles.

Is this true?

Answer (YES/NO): NO